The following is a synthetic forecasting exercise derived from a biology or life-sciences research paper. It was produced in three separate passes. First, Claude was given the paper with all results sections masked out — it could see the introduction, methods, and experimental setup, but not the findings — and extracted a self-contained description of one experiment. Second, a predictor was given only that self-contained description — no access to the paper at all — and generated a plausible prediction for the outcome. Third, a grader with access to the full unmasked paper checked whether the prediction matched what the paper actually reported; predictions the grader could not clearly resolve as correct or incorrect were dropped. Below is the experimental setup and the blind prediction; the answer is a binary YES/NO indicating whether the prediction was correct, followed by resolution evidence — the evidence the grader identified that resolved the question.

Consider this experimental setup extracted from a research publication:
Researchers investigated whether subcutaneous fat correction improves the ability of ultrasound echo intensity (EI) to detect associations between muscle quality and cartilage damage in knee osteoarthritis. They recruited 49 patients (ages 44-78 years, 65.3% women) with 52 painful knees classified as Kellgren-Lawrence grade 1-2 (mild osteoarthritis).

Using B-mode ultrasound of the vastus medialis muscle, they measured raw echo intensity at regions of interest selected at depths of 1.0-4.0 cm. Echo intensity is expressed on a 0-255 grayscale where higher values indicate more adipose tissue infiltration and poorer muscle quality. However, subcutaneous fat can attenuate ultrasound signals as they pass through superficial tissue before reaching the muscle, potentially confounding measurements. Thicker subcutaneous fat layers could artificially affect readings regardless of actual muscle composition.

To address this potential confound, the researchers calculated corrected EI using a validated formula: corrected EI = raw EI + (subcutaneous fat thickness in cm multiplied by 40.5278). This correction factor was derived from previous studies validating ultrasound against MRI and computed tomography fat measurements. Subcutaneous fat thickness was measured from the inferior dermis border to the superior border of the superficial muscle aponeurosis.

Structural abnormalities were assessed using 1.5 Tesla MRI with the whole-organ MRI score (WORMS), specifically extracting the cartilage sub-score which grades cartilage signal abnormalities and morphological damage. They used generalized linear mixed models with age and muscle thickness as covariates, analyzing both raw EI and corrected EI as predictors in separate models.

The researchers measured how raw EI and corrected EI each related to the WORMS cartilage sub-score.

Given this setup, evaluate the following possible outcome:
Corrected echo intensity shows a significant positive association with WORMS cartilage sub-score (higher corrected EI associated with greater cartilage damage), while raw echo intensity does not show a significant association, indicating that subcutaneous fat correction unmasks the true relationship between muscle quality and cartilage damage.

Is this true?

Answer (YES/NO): NO